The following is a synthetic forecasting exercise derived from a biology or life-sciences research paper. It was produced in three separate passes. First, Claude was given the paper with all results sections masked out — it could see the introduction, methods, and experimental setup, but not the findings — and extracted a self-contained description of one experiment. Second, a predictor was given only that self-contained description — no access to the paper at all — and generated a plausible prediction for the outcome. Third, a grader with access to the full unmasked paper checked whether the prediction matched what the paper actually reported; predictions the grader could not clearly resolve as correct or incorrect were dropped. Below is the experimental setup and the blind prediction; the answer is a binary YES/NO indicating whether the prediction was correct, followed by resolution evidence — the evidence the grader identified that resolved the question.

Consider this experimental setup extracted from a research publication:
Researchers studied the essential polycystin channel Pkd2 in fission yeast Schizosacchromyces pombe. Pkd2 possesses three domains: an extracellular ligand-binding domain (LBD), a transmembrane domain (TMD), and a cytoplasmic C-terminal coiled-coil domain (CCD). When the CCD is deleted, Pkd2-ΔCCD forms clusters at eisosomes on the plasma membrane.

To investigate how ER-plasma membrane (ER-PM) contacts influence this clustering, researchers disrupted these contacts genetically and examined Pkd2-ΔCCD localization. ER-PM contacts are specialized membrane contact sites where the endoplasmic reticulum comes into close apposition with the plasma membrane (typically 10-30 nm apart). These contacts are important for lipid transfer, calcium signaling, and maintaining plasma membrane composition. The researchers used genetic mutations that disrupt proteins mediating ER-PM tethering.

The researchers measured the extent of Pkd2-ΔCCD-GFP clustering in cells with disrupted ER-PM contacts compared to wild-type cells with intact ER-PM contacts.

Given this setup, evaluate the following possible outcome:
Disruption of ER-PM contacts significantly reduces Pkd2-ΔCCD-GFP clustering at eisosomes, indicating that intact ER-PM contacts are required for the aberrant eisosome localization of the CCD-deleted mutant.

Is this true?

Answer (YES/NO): NO